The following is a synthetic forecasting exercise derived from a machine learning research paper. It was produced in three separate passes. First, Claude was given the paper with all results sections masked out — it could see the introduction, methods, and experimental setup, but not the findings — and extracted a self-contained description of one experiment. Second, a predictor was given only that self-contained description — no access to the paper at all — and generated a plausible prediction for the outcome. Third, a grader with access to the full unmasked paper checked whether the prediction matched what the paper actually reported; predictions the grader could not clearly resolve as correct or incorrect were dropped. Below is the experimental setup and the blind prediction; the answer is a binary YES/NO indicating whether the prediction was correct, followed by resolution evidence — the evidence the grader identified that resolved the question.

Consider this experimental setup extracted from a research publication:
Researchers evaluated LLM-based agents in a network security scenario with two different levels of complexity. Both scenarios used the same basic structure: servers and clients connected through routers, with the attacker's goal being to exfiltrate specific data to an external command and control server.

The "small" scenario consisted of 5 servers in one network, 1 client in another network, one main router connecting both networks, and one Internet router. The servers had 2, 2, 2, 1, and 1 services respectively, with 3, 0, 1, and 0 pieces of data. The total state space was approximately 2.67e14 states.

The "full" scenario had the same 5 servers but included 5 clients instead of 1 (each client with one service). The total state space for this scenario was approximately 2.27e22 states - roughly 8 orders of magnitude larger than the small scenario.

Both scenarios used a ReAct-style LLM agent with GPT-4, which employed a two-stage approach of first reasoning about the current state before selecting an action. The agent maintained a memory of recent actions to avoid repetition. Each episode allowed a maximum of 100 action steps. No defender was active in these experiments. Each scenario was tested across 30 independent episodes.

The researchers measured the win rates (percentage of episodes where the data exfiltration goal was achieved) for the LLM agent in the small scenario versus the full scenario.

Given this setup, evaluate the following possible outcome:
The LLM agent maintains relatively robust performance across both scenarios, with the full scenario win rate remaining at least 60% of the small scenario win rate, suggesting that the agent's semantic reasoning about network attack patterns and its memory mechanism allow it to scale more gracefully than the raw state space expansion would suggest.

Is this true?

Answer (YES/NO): YES